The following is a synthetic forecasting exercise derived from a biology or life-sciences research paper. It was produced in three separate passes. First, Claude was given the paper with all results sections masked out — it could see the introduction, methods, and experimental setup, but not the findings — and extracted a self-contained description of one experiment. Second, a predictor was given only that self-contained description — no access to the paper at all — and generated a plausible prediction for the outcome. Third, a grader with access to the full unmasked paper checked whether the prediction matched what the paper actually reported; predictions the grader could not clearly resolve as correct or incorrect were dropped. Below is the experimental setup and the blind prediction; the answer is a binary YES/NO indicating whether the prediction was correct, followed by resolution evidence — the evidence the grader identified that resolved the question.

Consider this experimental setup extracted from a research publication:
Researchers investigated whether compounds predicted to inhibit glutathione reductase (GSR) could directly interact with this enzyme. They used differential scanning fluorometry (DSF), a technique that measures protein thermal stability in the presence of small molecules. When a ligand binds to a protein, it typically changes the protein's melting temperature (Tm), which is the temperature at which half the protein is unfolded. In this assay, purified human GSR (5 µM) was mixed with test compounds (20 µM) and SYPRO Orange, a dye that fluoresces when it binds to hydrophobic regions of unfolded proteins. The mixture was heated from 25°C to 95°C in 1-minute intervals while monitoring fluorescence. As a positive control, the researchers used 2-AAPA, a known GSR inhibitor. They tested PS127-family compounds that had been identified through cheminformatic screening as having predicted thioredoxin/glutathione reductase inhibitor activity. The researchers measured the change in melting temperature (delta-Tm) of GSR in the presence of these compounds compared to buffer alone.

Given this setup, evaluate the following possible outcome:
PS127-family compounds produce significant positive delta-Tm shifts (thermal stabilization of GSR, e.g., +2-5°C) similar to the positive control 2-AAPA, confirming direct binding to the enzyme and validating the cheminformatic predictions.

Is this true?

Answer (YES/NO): YES